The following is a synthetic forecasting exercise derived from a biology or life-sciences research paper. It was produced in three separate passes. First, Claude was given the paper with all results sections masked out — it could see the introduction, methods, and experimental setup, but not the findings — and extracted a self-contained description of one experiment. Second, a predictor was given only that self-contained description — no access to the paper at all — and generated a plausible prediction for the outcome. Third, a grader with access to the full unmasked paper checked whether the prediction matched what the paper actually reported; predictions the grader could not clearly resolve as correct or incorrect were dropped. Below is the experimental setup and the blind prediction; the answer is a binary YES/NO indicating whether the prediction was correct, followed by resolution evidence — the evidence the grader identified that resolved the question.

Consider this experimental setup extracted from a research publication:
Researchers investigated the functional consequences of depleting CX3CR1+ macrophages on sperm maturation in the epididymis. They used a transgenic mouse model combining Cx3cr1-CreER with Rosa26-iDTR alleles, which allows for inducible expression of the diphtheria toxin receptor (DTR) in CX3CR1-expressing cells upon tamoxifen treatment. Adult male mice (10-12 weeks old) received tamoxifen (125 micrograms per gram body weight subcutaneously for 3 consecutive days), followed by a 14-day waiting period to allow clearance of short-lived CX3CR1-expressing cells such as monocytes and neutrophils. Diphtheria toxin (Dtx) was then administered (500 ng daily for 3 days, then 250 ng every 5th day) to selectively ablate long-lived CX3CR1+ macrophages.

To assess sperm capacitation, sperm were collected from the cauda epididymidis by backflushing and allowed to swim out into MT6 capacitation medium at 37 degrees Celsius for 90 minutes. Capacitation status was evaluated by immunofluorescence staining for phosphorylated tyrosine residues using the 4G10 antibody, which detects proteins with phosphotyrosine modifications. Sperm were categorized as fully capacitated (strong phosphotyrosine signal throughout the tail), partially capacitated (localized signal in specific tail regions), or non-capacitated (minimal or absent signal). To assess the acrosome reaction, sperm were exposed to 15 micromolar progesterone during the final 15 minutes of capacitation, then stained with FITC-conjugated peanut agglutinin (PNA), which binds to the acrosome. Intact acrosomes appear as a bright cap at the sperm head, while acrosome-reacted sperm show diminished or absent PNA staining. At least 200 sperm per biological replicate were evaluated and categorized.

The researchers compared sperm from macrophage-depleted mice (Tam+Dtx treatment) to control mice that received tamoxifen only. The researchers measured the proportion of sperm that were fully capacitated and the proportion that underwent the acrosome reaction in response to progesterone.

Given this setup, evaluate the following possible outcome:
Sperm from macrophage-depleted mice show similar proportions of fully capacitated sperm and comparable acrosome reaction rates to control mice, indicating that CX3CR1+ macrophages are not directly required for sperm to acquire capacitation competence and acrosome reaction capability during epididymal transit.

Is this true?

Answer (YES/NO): NO